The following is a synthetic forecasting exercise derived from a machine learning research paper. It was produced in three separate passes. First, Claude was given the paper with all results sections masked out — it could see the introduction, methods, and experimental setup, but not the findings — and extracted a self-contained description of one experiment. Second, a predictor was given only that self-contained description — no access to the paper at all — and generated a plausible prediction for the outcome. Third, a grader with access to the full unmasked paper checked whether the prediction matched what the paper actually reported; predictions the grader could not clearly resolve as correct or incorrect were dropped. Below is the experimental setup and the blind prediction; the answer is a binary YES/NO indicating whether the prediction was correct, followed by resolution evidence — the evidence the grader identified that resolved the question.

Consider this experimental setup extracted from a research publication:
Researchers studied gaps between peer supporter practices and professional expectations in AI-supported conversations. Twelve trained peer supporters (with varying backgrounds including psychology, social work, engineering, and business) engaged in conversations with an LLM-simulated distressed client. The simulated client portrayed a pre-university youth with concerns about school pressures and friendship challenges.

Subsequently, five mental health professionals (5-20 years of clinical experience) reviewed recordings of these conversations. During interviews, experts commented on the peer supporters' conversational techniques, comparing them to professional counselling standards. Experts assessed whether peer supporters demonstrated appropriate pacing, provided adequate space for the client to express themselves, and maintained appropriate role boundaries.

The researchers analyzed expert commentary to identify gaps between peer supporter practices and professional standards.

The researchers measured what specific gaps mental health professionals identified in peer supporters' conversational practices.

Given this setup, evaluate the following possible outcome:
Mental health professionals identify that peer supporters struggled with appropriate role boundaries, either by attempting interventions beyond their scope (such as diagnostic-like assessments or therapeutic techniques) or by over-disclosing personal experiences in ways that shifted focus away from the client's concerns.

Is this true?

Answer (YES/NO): YES